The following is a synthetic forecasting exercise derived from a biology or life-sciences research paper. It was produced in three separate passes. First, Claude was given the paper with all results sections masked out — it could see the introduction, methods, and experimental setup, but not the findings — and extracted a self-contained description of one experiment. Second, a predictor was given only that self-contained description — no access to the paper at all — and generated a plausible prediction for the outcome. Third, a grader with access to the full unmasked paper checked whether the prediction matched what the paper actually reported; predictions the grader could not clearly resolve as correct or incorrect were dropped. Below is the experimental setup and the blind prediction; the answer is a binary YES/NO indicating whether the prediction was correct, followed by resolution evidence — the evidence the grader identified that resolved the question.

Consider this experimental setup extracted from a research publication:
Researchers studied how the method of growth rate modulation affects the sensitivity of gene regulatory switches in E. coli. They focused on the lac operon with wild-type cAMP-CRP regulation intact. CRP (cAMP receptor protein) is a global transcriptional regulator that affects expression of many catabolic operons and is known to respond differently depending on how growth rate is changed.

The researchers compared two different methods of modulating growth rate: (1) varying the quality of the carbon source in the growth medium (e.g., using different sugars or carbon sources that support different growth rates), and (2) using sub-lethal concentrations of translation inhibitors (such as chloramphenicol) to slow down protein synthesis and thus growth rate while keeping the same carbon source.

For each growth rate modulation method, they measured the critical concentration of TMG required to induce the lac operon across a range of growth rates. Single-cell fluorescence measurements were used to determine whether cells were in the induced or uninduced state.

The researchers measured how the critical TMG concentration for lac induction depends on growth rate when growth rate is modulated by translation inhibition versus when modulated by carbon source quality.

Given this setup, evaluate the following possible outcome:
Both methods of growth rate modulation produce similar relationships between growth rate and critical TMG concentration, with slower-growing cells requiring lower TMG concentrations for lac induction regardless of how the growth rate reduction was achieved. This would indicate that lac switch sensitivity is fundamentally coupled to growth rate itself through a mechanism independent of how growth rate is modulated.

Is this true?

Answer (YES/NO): NO